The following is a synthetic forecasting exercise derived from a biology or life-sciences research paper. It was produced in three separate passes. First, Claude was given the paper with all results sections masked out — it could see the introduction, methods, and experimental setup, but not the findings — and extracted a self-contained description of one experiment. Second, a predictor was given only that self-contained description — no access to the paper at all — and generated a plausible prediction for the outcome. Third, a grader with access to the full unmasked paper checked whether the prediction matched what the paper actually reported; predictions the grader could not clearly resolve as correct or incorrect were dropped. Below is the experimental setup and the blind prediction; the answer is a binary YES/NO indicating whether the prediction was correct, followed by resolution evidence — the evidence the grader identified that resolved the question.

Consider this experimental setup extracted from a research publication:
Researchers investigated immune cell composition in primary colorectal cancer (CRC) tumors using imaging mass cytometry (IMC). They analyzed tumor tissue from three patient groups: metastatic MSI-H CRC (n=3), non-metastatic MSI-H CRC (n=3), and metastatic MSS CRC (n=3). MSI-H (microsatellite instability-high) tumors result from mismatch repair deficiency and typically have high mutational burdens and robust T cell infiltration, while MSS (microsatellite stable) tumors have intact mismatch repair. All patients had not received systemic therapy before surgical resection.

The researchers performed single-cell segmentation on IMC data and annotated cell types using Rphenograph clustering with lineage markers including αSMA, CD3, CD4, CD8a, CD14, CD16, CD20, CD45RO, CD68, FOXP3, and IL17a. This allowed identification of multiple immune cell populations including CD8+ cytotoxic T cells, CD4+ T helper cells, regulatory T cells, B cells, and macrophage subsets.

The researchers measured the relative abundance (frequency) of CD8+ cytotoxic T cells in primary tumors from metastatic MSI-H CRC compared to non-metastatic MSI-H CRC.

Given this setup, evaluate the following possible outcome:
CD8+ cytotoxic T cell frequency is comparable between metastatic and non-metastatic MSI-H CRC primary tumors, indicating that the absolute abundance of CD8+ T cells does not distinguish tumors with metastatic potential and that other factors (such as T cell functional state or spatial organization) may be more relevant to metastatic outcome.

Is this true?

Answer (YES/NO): NO